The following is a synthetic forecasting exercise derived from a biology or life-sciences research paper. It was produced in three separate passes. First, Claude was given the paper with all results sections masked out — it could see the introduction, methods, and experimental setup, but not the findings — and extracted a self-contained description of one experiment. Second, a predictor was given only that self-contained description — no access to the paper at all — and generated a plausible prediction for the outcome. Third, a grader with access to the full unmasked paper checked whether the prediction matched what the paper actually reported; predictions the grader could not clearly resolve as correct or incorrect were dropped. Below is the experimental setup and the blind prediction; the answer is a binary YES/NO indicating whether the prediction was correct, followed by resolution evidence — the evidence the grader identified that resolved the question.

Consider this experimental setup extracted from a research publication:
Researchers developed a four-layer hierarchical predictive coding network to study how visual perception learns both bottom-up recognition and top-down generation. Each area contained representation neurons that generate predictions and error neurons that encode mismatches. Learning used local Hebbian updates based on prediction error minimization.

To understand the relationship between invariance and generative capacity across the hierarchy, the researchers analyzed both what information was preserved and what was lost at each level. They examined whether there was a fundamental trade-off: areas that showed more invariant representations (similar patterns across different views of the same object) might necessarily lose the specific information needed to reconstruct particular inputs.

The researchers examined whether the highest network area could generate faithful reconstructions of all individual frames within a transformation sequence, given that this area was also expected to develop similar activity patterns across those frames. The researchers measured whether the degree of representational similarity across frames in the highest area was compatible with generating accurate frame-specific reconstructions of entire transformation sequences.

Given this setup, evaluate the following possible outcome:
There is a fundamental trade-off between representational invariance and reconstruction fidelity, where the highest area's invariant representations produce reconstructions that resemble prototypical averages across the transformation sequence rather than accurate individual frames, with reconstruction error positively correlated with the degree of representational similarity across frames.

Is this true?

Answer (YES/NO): NO